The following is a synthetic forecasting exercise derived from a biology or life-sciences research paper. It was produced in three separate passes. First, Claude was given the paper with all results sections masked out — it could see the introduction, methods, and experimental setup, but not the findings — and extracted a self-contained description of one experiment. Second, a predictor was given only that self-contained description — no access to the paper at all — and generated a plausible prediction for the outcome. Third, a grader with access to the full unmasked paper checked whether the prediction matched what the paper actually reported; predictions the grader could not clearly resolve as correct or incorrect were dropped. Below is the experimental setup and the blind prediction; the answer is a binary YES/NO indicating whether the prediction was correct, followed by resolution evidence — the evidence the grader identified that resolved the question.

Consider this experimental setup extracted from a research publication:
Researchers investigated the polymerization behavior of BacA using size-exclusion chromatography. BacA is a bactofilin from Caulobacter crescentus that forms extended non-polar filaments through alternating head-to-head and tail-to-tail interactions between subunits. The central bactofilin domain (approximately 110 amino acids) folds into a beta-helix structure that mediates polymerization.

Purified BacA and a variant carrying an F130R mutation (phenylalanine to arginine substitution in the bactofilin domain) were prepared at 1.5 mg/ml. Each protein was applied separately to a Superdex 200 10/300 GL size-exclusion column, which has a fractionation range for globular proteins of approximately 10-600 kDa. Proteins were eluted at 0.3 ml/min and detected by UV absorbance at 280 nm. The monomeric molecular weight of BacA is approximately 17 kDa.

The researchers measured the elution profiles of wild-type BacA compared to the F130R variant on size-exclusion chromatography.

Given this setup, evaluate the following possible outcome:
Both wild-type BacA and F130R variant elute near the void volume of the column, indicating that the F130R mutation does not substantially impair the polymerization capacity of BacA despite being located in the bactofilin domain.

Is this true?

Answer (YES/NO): NO